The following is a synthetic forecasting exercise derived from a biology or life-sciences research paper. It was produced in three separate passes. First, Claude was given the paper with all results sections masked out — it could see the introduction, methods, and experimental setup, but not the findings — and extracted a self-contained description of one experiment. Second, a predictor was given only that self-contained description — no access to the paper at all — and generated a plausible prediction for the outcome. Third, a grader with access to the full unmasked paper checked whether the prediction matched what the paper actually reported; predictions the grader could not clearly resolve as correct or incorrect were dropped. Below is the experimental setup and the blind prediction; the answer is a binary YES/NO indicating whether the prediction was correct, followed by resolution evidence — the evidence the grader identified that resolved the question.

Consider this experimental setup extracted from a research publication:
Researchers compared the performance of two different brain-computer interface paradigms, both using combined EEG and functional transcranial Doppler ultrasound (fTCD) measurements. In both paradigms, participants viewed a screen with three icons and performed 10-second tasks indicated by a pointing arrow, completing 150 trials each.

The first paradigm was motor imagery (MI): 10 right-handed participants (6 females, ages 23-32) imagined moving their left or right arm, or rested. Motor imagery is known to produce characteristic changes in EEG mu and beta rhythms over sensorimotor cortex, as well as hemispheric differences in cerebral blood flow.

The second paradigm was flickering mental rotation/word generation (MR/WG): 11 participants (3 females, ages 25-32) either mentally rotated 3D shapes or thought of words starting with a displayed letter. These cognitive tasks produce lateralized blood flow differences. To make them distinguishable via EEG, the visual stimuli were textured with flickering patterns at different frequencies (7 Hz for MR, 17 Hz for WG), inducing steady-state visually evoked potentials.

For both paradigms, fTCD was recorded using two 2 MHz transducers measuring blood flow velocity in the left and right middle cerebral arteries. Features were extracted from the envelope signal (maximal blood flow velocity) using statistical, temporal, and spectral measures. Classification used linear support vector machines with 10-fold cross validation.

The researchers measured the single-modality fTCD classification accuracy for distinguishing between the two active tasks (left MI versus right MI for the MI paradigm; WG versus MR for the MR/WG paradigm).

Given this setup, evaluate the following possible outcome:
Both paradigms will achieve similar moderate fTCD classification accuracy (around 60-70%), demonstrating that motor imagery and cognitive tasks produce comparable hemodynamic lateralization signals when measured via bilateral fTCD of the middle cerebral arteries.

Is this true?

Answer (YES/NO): NO